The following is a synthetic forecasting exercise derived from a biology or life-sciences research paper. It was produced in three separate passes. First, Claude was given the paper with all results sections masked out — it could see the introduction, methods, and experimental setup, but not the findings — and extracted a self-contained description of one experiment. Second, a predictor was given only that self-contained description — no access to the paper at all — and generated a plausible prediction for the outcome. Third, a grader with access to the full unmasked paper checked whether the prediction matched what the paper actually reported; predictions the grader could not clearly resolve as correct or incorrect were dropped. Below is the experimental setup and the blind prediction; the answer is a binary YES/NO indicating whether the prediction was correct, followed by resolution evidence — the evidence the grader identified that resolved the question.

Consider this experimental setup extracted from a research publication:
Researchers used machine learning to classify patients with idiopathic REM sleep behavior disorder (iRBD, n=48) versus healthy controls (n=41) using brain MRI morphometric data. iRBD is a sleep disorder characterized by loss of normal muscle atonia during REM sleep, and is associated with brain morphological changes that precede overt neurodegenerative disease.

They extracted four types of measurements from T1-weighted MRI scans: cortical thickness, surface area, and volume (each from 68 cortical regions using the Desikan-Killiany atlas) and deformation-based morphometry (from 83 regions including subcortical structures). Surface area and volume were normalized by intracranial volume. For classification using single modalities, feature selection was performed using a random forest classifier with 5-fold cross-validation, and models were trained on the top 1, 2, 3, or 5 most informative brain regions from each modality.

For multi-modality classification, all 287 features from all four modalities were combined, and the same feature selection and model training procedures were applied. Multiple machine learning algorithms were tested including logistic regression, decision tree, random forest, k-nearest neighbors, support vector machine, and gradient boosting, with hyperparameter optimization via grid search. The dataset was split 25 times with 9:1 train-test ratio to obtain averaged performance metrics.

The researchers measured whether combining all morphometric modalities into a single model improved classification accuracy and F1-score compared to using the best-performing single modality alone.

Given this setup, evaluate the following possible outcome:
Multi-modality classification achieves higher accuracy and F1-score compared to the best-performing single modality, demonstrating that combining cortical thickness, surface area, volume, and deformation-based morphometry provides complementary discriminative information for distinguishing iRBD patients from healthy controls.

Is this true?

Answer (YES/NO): NO